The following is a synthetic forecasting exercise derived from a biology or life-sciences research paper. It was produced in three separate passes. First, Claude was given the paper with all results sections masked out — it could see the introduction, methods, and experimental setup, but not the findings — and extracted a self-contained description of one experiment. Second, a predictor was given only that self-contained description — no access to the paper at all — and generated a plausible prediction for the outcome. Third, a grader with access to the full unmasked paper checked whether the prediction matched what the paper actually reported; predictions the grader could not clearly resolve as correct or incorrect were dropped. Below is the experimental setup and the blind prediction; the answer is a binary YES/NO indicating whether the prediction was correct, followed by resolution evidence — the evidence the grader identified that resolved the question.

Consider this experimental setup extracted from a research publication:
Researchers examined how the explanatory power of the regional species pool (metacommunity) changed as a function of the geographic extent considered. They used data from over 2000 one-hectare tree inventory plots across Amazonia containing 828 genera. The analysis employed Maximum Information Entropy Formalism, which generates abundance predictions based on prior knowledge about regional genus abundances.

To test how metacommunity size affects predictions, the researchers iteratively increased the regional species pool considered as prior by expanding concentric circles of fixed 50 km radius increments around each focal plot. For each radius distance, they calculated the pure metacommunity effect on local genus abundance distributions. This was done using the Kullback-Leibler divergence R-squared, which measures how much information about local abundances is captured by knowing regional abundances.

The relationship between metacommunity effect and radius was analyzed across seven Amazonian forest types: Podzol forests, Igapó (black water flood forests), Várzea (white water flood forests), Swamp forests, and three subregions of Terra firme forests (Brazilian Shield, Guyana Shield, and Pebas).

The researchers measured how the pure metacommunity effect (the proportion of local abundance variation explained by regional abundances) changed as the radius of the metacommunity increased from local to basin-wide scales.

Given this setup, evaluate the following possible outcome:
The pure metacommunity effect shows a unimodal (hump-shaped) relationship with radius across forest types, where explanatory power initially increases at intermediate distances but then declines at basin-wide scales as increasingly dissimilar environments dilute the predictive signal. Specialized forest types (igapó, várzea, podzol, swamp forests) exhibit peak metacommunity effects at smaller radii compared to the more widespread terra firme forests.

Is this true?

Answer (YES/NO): NO